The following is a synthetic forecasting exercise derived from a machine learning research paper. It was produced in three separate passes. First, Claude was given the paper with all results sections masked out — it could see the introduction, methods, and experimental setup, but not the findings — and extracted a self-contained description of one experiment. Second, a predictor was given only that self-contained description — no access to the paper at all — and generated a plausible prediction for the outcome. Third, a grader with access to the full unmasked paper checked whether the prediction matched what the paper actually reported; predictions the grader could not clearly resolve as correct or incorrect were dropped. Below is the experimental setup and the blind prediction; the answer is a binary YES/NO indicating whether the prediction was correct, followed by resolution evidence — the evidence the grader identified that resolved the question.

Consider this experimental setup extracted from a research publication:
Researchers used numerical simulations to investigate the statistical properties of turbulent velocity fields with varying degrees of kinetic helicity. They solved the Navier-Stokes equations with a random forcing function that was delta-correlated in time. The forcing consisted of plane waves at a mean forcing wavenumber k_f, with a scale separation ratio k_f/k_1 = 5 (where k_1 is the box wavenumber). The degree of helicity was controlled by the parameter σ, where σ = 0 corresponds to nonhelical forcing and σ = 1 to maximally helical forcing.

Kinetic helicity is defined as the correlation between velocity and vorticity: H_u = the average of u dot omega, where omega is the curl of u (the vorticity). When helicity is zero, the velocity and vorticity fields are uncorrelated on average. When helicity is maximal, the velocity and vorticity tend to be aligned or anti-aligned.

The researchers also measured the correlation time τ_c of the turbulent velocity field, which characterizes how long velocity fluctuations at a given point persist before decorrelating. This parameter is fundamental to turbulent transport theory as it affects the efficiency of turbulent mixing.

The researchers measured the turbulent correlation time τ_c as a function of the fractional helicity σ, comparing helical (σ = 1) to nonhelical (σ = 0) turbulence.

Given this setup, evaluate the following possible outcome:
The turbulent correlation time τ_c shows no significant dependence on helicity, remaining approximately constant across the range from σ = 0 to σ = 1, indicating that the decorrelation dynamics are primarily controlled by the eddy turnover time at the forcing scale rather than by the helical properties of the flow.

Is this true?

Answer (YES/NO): NO